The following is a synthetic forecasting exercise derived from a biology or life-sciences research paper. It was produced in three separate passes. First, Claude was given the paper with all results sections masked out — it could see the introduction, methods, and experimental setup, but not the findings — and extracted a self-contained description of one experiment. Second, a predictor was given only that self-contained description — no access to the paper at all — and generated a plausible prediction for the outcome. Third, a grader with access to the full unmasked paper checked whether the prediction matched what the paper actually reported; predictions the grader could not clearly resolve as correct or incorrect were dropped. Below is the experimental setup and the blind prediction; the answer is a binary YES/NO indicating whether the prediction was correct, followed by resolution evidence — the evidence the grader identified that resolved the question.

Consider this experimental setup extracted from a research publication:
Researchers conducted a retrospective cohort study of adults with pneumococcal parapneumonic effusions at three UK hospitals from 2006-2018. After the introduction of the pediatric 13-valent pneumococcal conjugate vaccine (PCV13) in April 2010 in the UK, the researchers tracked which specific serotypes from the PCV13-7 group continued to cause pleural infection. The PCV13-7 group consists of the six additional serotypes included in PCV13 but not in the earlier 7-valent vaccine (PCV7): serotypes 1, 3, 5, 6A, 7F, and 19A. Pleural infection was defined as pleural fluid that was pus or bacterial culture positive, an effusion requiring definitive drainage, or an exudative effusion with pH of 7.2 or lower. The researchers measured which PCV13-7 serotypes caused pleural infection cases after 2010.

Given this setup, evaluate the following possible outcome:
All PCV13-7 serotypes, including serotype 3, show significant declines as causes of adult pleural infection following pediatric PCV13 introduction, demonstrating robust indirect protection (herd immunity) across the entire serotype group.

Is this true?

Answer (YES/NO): NO